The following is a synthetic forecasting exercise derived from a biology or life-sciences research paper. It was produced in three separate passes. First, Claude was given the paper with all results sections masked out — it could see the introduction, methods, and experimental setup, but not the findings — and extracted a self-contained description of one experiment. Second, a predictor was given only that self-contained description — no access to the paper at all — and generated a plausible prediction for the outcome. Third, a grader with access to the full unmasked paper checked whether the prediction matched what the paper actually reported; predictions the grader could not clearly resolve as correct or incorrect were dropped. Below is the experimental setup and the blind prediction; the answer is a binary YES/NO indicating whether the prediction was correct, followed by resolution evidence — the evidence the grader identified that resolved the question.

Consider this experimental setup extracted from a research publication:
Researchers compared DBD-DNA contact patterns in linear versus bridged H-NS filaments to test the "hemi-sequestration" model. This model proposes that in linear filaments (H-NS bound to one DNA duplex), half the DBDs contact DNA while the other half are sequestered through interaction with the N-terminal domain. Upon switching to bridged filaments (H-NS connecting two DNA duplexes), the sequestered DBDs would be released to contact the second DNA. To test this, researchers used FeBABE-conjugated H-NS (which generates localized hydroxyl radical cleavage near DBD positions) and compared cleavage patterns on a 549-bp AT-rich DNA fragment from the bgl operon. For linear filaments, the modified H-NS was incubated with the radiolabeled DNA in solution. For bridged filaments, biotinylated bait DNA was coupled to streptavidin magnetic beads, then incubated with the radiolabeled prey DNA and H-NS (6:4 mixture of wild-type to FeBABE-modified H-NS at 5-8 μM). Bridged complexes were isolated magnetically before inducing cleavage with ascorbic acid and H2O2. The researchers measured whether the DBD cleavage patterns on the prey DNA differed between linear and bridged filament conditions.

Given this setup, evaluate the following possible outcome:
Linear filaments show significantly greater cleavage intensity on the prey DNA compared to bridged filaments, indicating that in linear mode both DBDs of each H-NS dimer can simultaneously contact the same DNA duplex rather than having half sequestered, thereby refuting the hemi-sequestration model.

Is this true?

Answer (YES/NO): NO